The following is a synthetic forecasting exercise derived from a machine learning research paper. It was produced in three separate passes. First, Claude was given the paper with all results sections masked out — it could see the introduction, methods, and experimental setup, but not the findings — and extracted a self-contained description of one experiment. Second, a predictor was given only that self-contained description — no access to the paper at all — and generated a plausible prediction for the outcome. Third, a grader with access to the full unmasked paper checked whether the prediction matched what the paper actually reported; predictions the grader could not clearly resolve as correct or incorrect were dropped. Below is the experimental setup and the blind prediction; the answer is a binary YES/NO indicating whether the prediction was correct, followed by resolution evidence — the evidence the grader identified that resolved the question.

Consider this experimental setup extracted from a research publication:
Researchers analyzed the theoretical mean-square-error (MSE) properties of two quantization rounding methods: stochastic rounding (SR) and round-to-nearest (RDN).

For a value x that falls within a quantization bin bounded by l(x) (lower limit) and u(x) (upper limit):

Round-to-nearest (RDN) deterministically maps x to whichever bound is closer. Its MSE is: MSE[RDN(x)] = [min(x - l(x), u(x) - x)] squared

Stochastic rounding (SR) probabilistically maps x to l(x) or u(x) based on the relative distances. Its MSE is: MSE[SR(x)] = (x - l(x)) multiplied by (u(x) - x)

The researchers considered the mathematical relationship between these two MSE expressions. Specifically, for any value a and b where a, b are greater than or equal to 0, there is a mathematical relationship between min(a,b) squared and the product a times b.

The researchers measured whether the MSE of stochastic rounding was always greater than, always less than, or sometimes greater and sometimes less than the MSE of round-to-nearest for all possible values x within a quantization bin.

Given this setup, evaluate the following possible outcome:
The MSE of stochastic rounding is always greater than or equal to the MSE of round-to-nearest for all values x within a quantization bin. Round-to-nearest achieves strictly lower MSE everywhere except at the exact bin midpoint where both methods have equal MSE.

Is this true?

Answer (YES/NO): NO